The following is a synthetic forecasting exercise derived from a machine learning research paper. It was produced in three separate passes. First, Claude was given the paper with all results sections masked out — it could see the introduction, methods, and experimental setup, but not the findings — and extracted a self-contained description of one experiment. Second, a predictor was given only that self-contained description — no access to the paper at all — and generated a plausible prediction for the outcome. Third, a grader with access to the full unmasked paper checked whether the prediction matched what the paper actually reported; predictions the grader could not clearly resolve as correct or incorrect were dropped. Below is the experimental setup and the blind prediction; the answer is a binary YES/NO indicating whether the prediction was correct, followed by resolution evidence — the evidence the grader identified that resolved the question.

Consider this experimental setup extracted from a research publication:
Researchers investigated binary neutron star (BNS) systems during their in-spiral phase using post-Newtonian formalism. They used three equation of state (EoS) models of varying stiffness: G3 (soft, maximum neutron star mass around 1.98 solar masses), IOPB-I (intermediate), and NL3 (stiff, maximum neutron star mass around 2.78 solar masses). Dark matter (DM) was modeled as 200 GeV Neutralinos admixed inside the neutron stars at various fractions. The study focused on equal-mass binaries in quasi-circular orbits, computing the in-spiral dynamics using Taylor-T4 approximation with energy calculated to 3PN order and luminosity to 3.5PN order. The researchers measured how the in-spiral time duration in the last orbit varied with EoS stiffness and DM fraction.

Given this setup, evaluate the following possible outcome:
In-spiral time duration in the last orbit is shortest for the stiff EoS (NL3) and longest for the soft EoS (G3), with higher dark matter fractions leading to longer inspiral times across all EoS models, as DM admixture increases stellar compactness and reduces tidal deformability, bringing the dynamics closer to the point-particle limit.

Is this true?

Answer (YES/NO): YES